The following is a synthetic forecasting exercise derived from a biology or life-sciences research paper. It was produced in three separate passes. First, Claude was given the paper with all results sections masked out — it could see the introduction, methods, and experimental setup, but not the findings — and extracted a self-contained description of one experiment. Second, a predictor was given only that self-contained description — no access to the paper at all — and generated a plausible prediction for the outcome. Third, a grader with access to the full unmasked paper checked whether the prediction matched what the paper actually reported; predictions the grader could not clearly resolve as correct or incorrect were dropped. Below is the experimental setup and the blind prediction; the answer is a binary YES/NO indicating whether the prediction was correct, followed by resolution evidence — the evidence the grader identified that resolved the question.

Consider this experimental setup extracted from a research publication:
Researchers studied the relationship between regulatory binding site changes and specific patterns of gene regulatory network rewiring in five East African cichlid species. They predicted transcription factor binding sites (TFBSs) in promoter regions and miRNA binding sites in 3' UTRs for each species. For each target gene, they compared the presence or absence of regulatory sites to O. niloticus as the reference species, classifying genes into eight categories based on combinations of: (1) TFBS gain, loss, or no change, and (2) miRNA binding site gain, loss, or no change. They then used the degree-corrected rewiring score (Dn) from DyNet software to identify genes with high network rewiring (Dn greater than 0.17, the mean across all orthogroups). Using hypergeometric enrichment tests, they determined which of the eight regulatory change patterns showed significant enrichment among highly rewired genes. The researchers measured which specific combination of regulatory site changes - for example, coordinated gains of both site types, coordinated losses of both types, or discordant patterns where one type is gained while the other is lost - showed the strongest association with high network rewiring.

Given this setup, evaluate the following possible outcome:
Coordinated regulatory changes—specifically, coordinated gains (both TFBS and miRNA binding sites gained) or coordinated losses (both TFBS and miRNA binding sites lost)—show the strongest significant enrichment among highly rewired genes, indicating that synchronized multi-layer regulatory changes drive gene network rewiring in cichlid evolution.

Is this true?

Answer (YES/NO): NO